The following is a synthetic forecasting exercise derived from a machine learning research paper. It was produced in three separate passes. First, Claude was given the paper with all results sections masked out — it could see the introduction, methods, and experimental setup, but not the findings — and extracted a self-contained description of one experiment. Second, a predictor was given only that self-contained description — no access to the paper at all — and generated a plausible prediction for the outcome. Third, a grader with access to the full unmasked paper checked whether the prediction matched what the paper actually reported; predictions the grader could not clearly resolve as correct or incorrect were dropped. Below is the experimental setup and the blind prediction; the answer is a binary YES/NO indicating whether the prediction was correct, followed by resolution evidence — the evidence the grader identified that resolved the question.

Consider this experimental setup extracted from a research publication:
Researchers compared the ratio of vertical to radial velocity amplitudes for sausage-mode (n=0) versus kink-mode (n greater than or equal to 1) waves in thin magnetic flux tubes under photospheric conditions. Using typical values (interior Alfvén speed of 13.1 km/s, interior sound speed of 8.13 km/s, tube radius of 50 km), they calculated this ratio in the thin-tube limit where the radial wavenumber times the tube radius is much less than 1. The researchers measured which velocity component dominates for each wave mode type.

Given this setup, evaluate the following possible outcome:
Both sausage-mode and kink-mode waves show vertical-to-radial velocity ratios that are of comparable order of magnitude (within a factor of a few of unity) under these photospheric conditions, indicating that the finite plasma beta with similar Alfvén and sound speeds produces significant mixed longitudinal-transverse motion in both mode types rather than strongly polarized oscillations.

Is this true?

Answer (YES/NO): NO